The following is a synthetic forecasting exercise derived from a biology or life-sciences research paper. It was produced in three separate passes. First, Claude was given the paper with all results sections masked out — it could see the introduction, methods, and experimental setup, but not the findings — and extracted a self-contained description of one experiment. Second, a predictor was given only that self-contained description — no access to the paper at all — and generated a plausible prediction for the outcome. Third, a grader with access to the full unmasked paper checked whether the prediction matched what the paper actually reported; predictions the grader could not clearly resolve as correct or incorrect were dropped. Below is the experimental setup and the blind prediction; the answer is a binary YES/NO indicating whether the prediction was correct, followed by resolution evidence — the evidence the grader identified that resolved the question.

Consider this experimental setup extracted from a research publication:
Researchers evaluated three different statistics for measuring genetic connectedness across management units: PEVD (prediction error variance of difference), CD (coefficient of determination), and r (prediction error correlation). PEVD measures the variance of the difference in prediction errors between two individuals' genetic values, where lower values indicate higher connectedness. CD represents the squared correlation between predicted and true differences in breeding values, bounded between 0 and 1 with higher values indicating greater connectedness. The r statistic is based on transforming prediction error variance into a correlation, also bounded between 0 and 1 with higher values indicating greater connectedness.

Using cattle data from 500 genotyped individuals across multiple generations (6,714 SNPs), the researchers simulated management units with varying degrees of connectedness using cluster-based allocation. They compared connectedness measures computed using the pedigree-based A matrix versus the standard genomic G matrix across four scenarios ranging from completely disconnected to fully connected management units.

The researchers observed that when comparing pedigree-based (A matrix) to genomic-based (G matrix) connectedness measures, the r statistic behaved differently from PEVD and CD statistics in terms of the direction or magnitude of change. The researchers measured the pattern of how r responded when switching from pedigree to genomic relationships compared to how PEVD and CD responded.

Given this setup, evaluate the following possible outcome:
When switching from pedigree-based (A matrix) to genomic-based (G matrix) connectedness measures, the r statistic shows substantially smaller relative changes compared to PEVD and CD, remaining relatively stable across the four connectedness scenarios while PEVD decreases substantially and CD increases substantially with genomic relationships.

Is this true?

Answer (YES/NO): NO